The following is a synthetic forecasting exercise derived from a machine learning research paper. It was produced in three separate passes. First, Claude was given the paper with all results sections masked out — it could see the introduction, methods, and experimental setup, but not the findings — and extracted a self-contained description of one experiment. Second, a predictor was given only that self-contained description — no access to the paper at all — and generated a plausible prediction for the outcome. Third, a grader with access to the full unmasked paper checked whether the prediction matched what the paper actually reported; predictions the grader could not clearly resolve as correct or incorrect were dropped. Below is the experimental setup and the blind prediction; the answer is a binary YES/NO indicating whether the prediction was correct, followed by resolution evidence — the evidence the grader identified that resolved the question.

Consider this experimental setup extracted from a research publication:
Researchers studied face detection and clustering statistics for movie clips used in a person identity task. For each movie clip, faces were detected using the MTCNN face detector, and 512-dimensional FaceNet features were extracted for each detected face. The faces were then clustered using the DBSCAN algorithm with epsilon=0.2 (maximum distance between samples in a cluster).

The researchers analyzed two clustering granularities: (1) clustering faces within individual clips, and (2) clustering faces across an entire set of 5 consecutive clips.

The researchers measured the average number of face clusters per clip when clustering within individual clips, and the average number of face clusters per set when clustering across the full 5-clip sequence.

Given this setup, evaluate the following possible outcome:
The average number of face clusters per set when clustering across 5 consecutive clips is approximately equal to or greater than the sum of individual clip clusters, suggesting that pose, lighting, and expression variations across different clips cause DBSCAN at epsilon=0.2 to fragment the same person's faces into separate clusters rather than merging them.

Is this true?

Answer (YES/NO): NO